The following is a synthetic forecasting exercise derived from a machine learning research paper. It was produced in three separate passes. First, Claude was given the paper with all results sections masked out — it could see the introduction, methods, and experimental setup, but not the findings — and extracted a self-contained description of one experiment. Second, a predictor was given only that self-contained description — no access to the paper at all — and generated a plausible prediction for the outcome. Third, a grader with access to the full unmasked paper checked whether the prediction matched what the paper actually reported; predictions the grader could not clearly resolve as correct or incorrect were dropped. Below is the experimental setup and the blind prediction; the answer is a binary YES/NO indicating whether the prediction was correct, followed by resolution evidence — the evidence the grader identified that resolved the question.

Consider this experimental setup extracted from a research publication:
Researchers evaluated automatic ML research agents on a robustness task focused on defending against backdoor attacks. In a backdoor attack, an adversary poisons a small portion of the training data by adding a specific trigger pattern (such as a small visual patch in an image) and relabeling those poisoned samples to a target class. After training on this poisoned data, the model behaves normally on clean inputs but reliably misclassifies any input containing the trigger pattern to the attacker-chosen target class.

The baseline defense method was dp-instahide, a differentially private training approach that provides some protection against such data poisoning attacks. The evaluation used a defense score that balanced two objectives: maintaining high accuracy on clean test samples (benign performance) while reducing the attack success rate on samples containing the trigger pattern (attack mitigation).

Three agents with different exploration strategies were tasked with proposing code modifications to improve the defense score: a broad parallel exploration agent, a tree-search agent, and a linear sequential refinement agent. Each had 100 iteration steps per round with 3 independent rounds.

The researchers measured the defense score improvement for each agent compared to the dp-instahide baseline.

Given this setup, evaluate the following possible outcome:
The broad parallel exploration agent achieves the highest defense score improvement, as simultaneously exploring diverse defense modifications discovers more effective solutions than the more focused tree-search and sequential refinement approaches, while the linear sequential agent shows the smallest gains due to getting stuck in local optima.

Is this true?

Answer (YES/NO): NO